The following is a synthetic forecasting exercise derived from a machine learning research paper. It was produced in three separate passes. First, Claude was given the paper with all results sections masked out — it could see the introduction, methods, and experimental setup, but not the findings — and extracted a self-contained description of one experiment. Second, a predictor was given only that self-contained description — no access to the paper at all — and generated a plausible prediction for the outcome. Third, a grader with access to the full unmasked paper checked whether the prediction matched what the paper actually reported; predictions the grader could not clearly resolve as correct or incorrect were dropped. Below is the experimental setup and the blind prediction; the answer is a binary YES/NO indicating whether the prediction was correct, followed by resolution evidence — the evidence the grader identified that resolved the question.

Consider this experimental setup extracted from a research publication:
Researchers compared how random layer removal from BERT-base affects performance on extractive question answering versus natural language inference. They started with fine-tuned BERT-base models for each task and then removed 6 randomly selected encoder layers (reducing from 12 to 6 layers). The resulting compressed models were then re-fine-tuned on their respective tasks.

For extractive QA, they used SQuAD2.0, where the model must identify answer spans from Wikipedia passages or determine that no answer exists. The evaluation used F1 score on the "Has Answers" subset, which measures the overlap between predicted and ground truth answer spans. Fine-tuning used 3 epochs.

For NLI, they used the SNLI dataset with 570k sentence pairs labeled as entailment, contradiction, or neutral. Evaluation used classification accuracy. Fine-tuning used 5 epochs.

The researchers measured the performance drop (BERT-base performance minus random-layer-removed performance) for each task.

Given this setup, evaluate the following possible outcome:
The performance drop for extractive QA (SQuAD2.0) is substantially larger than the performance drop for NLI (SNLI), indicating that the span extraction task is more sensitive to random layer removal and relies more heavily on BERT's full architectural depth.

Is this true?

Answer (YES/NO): YES